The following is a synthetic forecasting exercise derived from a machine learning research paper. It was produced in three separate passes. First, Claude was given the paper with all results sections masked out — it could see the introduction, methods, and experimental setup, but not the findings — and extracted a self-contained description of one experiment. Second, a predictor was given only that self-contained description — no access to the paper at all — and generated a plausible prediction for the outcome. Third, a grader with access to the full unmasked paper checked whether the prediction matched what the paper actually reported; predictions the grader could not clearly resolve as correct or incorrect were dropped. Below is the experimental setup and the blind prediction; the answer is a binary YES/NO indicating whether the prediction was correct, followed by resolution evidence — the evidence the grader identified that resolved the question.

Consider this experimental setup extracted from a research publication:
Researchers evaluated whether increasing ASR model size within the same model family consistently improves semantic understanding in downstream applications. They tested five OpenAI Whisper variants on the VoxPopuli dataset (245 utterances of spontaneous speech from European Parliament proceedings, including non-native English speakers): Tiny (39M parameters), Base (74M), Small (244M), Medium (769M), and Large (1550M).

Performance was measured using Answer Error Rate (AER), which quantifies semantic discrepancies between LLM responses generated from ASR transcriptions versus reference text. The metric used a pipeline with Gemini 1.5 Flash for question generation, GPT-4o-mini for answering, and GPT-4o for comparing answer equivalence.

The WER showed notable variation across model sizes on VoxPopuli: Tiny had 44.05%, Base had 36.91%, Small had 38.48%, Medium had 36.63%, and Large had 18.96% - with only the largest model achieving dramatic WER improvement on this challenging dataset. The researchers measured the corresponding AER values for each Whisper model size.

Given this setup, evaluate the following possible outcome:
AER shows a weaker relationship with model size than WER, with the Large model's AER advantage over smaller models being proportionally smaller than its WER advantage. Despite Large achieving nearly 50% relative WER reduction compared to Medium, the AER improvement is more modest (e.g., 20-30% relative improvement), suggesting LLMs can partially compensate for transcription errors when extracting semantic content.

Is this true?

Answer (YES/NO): NO